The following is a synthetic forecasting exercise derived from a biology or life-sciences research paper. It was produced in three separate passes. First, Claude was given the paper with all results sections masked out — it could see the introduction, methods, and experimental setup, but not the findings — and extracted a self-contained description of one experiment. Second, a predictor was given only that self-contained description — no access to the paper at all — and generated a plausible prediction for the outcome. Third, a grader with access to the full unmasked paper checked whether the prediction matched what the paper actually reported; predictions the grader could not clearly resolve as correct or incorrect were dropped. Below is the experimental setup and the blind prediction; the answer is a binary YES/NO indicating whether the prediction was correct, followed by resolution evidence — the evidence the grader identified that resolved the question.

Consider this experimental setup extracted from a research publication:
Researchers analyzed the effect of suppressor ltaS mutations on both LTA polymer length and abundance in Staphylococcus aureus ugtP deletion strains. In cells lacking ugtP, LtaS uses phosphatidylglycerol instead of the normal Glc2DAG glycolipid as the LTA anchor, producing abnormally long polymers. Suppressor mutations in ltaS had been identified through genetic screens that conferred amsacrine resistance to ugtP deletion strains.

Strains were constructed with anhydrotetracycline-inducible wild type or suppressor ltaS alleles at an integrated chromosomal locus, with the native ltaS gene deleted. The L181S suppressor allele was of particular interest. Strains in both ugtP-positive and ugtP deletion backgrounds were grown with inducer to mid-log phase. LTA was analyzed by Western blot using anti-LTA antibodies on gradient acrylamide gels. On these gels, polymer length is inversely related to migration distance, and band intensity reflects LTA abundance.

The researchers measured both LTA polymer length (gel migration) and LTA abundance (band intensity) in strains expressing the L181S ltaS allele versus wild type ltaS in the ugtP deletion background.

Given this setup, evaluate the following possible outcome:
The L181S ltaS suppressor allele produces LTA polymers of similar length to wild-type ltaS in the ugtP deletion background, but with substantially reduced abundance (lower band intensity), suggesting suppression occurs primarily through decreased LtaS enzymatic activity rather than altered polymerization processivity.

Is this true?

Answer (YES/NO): NO